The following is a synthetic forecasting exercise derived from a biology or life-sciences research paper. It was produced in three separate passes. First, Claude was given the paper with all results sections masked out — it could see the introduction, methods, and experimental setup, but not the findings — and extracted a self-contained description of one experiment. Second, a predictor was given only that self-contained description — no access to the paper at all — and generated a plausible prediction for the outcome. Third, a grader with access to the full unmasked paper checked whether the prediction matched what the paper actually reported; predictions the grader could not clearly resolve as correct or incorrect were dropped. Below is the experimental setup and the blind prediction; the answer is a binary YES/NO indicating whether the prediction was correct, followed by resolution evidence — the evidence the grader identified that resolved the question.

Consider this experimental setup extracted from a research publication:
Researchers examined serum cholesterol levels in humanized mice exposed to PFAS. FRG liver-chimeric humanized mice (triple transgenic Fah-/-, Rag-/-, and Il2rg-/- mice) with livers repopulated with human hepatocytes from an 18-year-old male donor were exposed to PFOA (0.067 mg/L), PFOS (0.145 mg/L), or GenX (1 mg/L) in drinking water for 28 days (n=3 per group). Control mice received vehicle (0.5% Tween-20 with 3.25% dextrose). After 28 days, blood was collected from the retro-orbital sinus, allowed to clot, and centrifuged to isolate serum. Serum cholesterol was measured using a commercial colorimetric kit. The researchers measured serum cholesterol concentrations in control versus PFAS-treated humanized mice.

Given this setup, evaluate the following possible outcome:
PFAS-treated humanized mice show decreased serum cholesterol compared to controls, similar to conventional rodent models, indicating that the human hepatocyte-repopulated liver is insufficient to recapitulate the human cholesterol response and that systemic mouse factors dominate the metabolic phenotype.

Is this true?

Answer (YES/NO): NO